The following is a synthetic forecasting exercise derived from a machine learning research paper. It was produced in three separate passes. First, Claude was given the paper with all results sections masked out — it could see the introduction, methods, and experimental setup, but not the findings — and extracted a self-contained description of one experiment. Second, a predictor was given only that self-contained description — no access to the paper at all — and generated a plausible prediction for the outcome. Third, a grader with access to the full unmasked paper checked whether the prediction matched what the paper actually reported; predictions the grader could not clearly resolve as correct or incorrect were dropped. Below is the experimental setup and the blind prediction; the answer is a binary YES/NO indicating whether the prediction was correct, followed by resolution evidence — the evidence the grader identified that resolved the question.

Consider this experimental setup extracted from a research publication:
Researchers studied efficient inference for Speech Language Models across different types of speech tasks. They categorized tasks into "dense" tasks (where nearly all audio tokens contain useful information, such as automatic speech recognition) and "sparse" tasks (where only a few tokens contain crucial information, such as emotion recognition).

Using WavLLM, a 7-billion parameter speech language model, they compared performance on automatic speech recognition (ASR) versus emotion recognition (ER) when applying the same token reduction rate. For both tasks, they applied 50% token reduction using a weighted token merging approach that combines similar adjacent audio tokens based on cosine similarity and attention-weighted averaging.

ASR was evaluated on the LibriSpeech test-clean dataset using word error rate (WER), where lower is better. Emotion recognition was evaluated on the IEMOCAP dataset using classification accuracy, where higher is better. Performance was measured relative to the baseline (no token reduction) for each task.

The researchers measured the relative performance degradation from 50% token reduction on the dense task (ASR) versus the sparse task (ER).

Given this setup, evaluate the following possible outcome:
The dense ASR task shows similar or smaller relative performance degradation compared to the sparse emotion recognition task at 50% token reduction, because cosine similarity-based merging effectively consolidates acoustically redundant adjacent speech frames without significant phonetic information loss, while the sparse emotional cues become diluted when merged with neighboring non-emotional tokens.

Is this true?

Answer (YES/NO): NO